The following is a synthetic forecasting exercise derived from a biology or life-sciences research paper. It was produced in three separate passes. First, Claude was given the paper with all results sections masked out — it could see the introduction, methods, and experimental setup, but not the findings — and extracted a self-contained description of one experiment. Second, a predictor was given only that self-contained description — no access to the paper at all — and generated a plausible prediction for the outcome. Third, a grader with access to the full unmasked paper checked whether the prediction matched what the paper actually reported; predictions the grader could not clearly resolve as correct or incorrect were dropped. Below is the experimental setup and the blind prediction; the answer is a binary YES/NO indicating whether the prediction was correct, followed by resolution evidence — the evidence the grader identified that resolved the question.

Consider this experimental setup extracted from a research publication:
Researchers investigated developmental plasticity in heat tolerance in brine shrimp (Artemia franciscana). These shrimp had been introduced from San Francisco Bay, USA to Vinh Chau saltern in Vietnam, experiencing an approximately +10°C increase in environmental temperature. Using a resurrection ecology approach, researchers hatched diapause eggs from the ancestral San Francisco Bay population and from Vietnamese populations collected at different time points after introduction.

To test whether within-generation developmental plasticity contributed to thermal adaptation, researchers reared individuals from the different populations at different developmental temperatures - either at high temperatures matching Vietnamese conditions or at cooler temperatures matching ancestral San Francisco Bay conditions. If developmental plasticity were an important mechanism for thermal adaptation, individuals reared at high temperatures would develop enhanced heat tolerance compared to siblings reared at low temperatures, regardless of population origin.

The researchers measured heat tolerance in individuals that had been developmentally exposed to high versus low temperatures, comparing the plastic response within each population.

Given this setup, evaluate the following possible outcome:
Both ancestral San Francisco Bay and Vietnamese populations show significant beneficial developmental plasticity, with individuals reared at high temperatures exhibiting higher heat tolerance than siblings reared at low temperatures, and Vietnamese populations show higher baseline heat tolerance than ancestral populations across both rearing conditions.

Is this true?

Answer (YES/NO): NO